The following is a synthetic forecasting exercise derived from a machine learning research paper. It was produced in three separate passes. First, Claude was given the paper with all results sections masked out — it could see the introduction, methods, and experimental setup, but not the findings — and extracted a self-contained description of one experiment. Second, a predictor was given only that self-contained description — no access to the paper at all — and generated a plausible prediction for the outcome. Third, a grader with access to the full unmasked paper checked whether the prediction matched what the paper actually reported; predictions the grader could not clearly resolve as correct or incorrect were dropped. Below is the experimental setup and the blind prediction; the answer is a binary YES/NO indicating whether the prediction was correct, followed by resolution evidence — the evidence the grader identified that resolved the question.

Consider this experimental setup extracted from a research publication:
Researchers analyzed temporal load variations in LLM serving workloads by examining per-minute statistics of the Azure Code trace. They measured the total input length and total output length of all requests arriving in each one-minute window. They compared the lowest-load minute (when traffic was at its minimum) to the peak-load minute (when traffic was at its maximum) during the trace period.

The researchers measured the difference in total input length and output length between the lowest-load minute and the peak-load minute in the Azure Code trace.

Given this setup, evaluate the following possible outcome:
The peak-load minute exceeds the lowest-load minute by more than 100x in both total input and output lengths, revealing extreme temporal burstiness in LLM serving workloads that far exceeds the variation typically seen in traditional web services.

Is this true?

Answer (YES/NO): NO